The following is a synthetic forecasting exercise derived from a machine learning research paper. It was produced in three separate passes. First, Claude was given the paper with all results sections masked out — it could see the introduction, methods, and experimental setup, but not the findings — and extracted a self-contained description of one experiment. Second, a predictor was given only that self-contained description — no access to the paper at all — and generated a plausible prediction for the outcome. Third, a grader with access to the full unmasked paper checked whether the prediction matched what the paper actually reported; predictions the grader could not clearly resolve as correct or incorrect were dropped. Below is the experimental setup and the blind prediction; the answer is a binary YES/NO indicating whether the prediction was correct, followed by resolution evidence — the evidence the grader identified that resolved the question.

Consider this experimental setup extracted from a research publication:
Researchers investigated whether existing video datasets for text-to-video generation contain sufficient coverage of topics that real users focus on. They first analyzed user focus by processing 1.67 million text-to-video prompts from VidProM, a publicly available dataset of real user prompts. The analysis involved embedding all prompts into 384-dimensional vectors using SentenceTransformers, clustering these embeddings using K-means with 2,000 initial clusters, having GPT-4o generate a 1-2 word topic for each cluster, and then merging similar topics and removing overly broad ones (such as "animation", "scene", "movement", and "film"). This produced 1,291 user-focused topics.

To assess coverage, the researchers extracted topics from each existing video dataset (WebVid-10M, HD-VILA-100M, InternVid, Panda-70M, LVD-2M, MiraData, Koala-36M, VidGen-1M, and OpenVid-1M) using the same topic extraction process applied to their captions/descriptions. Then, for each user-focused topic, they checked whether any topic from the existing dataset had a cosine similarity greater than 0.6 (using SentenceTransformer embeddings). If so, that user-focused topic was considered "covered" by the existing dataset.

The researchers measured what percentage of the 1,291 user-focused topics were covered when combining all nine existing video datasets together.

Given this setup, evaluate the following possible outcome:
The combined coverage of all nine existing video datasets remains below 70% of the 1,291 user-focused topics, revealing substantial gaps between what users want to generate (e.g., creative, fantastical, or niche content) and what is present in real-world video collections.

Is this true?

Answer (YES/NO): NO